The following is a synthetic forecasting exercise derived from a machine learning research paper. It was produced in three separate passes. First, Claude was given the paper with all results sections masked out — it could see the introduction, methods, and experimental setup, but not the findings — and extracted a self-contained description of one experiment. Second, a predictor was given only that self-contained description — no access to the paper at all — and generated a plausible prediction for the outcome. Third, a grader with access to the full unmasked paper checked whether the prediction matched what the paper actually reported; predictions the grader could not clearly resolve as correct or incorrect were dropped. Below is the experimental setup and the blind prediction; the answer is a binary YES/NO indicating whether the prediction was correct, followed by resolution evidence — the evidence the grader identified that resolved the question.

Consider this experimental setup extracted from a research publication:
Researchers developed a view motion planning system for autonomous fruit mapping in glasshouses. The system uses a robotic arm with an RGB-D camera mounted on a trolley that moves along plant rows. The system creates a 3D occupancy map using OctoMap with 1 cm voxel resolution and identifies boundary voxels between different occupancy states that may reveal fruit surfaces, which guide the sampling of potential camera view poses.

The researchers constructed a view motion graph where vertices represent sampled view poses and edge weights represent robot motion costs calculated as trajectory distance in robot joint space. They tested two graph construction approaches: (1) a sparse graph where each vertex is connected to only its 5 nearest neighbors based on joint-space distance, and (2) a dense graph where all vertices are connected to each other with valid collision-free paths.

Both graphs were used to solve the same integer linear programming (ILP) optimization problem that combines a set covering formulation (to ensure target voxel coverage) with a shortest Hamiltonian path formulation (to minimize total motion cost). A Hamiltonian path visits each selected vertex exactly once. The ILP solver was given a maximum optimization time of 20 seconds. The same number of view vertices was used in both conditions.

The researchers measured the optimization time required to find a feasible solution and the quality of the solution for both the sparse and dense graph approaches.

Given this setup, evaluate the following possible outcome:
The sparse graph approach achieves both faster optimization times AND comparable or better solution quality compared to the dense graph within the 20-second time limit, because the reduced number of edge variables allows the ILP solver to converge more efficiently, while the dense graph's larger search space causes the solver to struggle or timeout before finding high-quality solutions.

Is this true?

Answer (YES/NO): YES